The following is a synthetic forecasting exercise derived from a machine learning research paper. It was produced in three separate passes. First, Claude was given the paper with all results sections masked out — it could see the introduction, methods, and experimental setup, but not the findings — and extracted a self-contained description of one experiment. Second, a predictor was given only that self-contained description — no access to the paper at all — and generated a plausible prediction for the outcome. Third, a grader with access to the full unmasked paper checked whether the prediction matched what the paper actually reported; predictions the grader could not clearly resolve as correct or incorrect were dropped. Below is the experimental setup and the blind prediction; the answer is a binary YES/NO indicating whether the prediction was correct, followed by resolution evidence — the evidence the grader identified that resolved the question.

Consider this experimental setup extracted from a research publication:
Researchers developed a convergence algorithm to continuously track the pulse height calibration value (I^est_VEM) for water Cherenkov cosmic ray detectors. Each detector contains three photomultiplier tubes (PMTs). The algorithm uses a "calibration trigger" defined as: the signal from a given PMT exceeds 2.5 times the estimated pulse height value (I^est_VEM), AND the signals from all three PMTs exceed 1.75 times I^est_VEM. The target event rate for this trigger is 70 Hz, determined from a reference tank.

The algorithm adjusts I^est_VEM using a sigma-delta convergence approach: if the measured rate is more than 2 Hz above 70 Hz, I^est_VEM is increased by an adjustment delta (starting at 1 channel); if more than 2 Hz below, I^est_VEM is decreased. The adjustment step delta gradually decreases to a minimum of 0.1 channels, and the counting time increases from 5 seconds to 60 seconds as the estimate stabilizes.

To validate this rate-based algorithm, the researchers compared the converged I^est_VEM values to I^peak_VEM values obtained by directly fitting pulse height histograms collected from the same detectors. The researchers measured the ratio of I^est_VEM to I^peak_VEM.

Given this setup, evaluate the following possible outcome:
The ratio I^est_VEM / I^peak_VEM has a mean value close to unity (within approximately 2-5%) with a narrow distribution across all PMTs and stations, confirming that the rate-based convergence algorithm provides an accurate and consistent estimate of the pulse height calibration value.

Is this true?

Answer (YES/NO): NO